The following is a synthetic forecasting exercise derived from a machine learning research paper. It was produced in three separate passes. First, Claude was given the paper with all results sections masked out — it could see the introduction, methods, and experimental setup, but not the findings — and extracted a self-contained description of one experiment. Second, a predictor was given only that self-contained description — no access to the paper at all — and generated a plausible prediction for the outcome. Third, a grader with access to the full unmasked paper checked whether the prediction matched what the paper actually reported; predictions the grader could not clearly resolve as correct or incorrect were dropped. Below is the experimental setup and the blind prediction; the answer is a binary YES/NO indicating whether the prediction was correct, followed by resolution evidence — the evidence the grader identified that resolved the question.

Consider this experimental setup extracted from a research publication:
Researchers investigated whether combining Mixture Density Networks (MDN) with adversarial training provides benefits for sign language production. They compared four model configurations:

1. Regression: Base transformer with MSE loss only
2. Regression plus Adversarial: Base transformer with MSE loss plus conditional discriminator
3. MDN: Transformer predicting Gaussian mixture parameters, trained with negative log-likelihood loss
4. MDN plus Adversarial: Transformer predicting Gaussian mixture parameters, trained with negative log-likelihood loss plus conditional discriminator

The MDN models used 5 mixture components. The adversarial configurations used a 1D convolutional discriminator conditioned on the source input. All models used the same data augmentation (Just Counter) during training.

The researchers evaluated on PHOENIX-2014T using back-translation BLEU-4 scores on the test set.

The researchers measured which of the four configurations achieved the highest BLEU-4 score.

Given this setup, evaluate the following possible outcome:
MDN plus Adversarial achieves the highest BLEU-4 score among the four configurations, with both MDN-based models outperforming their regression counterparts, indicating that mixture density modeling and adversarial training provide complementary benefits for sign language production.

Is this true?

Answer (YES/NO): NO